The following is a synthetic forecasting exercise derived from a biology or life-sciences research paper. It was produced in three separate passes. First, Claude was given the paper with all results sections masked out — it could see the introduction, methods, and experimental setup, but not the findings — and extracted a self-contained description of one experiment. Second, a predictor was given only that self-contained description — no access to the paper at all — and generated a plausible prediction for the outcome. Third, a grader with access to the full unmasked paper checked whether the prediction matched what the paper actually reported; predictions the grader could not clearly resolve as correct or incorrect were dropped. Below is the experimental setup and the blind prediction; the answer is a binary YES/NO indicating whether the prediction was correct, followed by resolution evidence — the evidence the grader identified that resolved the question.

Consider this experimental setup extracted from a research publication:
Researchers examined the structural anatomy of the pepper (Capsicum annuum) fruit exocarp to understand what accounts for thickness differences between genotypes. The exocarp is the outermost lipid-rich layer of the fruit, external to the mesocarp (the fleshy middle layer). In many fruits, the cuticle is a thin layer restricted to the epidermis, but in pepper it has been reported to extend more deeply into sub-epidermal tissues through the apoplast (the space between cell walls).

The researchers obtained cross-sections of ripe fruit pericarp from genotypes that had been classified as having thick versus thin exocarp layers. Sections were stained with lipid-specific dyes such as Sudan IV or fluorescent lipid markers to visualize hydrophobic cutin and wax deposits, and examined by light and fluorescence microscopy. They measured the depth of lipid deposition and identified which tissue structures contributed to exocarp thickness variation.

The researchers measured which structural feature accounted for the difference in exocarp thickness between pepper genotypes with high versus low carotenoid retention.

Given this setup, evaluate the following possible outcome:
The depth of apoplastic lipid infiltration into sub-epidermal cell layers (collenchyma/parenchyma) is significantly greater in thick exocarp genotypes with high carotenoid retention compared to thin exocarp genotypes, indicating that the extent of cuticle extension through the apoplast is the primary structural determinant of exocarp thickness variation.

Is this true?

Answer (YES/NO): YES